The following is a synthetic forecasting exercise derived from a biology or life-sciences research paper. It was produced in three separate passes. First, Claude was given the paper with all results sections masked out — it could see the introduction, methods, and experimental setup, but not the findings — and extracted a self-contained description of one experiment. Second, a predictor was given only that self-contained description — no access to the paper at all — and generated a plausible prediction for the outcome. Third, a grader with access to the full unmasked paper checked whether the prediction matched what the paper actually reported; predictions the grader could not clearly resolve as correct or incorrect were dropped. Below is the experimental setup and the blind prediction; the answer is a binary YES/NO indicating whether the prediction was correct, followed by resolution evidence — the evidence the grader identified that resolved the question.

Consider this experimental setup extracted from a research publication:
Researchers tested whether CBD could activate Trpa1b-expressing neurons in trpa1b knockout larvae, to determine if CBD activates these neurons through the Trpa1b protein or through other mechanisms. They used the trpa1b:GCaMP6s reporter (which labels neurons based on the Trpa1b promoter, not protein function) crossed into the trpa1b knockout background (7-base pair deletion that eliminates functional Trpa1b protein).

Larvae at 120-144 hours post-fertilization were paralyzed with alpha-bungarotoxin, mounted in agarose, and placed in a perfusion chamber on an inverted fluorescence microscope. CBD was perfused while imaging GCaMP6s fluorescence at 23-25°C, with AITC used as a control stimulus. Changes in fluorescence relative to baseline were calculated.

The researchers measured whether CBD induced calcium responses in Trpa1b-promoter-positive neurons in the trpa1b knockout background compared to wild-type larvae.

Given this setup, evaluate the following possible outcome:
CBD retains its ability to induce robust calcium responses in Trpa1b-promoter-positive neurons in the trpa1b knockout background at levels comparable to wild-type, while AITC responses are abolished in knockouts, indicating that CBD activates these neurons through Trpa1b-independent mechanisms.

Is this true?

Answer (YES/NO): NO